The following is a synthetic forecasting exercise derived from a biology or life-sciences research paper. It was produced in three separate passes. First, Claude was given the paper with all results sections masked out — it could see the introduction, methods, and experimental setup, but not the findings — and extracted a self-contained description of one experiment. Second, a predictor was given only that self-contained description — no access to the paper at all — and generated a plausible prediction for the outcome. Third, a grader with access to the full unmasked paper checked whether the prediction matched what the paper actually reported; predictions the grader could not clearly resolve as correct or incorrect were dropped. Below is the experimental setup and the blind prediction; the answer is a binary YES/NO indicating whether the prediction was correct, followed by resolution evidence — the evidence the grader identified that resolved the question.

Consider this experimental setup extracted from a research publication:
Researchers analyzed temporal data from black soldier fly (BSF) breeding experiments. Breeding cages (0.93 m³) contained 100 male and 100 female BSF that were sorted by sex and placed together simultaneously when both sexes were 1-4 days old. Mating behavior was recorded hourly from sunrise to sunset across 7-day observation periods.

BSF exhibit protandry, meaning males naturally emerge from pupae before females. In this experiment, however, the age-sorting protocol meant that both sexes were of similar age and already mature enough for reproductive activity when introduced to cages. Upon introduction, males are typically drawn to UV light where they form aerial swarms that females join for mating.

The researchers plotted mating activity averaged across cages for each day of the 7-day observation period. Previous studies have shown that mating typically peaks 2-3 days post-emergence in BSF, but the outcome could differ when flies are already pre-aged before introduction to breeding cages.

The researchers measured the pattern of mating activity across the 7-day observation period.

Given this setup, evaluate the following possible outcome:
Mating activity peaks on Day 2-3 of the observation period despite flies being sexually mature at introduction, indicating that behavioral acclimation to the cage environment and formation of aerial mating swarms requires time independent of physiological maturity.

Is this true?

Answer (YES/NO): NO